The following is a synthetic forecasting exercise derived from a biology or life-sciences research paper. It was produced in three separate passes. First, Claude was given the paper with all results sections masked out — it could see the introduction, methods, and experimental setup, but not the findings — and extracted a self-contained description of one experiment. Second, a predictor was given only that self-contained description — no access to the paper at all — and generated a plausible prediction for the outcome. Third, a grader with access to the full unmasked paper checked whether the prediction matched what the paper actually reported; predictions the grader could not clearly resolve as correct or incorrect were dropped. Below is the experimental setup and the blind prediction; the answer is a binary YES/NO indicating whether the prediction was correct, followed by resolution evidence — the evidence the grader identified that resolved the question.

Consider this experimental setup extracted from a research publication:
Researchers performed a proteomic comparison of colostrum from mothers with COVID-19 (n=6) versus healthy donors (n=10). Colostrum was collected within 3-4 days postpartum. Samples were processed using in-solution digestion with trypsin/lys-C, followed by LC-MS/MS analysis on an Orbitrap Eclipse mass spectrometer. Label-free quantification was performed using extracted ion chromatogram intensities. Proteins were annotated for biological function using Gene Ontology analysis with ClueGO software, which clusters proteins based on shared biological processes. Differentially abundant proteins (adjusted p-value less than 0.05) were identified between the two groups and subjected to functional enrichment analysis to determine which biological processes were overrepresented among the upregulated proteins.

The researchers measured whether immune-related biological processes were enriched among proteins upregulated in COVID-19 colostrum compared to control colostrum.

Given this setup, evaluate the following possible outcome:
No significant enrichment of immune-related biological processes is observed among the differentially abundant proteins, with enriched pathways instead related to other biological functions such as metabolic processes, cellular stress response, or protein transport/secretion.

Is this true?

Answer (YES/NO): NO